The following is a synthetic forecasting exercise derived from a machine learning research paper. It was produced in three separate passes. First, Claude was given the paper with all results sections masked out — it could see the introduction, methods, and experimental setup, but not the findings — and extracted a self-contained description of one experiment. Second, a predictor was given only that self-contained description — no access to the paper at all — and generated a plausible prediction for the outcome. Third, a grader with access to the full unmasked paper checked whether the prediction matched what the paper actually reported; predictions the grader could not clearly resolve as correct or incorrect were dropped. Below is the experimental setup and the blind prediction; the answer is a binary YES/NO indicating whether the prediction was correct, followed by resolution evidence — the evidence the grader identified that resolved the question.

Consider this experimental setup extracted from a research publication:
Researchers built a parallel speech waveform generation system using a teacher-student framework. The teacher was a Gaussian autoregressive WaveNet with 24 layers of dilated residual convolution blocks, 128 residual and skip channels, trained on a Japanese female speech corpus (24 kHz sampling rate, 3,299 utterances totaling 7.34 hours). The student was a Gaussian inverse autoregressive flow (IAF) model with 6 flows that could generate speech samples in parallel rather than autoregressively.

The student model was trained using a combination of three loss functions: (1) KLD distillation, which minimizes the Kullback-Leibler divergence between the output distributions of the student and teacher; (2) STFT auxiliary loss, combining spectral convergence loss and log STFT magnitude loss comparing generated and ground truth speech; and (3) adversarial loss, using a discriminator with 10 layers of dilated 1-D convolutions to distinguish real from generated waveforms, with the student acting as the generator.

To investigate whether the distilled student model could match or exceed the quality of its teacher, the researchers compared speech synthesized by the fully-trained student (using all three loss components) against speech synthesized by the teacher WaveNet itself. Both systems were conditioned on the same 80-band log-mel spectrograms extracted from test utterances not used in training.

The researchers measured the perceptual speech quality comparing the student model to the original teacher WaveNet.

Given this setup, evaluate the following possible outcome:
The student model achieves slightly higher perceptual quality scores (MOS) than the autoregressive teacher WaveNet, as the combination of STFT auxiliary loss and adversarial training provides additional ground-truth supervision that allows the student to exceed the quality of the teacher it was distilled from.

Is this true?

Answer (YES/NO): YES